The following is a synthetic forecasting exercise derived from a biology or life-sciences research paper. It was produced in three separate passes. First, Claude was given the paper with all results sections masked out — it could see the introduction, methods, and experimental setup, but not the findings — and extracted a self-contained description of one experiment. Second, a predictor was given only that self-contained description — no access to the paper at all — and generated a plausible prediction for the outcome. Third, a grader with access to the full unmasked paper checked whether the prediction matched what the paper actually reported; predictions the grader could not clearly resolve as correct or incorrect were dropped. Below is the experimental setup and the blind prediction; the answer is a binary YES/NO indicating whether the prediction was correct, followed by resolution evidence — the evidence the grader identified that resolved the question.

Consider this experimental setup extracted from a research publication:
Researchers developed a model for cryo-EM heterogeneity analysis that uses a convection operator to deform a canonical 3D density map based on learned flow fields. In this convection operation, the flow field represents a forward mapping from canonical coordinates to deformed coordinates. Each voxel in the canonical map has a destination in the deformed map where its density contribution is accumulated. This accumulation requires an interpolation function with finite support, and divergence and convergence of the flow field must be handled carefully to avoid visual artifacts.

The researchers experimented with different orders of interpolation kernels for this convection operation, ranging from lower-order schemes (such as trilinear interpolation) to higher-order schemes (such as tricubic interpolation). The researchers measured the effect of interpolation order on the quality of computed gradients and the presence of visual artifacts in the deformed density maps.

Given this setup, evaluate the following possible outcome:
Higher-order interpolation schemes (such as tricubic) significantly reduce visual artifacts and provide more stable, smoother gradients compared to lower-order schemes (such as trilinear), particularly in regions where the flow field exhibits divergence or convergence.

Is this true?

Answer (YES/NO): YES